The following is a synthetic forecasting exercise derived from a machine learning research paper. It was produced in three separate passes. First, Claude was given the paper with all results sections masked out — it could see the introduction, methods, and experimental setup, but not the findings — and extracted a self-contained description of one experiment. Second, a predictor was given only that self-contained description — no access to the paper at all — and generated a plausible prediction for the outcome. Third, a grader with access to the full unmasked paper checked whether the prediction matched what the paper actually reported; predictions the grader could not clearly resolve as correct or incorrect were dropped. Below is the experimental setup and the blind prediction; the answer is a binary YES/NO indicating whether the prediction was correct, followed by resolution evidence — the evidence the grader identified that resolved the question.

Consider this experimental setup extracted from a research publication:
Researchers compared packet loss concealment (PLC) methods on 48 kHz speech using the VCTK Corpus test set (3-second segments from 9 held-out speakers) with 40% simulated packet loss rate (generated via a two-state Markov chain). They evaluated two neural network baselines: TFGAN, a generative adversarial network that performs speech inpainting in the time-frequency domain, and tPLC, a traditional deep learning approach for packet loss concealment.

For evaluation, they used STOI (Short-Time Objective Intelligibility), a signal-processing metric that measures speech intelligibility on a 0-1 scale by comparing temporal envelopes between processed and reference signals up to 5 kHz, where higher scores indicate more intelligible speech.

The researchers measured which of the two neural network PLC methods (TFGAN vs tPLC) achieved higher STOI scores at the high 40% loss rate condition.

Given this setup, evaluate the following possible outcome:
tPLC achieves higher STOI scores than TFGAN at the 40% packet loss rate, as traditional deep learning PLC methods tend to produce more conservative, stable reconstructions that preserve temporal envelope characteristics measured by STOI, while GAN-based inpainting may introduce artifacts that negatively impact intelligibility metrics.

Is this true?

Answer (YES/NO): YES